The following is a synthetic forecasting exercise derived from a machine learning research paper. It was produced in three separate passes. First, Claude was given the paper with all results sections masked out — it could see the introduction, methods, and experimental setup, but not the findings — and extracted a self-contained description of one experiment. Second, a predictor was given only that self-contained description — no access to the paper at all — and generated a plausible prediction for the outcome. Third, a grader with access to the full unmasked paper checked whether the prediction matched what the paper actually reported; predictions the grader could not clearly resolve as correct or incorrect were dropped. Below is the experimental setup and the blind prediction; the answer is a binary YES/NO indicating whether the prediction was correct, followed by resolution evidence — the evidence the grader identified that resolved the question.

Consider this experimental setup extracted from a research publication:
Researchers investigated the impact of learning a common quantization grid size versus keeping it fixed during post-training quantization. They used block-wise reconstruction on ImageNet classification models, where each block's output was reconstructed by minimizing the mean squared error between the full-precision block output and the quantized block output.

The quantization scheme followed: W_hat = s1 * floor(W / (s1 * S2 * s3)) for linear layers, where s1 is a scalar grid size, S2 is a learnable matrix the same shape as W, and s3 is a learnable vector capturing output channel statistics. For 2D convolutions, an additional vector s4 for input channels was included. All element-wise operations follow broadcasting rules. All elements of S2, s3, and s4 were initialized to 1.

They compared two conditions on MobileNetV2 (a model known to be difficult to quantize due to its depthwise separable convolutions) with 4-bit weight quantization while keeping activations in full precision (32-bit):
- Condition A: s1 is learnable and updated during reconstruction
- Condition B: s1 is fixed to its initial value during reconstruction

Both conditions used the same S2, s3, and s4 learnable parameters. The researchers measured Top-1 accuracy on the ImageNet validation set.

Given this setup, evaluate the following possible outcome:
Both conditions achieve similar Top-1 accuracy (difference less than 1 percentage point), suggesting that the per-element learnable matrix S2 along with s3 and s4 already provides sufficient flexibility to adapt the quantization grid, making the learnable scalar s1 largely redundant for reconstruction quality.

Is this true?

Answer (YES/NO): NO